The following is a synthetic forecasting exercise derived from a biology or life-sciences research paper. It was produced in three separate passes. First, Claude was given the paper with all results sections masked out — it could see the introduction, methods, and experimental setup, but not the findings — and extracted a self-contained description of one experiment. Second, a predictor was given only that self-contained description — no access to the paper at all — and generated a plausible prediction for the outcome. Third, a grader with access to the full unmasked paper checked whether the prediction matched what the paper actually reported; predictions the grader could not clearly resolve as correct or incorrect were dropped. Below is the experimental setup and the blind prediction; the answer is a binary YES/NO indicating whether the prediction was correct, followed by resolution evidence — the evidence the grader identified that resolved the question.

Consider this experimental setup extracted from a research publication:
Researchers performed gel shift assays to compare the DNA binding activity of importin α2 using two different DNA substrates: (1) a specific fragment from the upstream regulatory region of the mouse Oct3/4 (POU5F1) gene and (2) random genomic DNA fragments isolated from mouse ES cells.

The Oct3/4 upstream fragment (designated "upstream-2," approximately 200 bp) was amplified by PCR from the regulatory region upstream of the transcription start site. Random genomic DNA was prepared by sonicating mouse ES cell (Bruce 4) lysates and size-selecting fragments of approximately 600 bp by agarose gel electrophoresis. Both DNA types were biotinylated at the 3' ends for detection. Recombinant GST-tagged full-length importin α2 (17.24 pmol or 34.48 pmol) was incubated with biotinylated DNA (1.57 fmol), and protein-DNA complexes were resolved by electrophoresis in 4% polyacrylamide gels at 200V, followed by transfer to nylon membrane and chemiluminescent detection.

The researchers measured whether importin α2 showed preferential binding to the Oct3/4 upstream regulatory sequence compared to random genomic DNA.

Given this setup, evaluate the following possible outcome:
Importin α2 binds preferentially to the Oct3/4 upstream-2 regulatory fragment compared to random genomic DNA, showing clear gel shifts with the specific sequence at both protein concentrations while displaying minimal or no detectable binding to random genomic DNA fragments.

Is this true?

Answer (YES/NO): NO